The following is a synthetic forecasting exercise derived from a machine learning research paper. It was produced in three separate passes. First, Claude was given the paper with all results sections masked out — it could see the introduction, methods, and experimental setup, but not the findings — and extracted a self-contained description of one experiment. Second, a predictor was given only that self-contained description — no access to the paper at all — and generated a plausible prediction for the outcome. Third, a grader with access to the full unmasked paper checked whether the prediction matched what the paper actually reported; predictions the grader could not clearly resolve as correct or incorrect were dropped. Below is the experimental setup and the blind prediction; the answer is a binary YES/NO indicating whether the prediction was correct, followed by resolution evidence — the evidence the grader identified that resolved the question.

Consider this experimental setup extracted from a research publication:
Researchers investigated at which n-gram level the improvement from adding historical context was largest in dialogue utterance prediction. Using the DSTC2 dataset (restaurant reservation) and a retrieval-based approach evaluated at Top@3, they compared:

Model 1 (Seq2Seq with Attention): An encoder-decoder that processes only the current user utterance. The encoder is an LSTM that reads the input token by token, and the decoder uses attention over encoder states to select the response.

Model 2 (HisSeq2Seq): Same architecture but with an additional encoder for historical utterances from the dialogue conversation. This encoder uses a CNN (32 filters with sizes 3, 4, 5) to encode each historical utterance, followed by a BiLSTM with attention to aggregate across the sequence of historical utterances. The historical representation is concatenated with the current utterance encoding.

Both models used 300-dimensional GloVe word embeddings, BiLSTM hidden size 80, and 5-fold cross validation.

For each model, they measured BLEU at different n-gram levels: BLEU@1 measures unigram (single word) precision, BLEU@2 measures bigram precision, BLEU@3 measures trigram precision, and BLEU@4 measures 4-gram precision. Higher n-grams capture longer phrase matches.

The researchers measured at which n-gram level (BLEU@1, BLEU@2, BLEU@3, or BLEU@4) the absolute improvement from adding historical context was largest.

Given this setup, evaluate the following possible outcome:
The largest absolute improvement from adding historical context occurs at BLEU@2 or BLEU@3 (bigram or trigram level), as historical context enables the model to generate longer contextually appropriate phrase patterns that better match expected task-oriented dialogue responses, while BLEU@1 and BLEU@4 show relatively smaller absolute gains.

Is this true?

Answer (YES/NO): NO